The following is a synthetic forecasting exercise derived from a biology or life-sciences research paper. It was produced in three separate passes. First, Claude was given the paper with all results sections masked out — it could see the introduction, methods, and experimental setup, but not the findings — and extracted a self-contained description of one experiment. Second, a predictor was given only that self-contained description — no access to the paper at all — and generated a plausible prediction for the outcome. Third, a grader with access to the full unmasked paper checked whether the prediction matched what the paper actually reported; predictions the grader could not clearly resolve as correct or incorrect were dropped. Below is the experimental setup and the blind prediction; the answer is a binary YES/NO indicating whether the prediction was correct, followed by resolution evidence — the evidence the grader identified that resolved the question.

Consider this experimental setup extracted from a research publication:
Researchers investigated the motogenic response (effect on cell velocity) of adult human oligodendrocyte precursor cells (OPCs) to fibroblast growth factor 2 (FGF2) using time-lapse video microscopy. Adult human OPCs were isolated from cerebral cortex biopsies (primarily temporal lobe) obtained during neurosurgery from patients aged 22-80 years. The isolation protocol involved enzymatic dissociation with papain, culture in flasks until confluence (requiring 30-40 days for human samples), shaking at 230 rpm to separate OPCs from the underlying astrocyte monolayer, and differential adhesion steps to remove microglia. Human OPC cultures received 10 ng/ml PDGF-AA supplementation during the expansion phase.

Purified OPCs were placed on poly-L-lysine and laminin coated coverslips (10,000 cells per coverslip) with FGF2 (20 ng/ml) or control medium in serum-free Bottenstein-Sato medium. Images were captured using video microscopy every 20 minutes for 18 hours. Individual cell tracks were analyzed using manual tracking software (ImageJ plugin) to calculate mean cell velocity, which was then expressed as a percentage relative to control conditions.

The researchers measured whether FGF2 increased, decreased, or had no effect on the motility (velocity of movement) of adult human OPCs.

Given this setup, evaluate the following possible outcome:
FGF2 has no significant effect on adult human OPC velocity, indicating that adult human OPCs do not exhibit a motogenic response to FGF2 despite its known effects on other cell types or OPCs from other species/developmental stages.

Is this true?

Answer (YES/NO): NO